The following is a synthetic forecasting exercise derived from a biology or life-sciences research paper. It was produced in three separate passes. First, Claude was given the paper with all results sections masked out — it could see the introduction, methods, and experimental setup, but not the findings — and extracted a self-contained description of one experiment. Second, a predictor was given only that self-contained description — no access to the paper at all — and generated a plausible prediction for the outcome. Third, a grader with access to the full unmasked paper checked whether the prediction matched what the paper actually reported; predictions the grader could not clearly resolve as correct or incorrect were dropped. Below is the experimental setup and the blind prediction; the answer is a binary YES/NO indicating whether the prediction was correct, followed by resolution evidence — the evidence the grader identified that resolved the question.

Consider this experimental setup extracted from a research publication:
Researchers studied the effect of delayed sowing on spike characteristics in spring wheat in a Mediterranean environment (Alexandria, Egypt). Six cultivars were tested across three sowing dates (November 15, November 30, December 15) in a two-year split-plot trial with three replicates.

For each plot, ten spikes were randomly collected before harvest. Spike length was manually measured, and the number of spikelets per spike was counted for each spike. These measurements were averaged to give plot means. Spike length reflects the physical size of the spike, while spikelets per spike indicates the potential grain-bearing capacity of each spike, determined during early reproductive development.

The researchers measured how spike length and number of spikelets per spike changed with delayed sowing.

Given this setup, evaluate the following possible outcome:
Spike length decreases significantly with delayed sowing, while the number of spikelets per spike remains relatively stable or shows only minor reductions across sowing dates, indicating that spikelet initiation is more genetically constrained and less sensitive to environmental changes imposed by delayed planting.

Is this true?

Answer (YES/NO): NO